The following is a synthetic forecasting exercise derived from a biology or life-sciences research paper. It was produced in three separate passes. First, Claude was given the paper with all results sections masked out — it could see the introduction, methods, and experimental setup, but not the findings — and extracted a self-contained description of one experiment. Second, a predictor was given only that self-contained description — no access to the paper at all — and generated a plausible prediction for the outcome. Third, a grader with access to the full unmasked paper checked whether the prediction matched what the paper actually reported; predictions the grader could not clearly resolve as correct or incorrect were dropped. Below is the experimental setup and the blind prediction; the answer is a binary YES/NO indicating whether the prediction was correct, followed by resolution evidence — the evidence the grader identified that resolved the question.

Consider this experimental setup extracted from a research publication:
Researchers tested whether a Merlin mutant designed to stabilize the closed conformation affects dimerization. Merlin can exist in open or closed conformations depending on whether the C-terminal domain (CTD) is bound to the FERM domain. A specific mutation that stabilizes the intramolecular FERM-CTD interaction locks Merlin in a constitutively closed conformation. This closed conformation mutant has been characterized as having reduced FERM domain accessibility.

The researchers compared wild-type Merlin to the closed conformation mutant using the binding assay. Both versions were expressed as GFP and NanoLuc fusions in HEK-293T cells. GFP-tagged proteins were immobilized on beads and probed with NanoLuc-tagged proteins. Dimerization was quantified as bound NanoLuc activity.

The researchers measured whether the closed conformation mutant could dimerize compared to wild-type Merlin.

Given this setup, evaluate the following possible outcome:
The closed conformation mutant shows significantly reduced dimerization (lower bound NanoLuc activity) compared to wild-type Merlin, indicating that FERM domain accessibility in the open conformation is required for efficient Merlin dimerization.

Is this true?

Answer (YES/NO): YES